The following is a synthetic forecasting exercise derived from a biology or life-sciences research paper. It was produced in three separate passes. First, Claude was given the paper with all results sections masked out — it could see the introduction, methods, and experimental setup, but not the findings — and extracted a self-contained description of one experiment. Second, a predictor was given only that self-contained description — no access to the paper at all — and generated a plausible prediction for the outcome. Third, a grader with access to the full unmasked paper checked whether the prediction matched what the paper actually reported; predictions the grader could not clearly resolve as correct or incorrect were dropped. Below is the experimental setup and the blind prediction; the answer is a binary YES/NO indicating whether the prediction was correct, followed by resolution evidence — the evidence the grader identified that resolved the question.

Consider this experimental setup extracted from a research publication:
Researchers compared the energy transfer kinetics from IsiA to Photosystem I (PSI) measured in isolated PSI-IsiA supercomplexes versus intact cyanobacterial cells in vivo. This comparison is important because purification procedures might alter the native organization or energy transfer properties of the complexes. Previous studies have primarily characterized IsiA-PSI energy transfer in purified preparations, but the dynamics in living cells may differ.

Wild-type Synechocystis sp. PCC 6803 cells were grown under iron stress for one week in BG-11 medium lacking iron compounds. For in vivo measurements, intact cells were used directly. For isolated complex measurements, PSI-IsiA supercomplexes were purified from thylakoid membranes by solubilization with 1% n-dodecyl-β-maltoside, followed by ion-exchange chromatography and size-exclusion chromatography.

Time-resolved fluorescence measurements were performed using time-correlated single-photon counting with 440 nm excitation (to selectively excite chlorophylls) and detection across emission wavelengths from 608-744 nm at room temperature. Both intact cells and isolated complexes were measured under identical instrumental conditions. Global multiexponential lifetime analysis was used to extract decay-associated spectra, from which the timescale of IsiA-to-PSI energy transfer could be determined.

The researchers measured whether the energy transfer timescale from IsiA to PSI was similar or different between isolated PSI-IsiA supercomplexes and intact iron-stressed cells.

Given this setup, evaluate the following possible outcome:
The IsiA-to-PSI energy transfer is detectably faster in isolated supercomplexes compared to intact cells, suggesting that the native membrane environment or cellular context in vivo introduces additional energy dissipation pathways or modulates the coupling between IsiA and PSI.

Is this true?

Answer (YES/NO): NO